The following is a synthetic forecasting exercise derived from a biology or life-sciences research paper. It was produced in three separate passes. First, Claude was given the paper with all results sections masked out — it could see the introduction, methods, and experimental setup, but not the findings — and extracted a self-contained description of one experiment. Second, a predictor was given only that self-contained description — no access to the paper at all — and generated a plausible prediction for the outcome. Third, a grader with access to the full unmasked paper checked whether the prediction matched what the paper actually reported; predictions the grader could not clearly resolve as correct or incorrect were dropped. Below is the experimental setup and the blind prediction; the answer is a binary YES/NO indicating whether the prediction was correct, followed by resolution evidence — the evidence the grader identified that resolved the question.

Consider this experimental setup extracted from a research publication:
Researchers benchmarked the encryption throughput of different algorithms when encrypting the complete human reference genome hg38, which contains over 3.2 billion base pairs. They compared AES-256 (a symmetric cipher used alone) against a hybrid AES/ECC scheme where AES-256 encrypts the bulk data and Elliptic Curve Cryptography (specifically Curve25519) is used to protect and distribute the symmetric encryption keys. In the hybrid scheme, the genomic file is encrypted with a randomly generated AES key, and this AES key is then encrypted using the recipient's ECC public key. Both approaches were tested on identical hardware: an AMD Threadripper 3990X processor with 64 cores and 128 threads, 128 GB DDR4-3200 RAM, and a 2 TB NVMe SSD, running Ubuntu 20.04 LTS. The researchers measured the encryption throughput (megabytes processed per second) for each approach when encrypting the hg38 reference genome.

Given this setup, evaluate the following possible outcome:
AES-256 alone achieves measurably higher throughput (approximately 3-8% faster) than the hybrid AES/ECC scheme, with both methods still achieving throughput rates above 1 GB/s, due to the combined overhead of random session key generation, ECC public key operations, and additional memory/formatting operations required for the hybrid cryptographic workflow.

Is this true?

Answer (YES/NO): NO